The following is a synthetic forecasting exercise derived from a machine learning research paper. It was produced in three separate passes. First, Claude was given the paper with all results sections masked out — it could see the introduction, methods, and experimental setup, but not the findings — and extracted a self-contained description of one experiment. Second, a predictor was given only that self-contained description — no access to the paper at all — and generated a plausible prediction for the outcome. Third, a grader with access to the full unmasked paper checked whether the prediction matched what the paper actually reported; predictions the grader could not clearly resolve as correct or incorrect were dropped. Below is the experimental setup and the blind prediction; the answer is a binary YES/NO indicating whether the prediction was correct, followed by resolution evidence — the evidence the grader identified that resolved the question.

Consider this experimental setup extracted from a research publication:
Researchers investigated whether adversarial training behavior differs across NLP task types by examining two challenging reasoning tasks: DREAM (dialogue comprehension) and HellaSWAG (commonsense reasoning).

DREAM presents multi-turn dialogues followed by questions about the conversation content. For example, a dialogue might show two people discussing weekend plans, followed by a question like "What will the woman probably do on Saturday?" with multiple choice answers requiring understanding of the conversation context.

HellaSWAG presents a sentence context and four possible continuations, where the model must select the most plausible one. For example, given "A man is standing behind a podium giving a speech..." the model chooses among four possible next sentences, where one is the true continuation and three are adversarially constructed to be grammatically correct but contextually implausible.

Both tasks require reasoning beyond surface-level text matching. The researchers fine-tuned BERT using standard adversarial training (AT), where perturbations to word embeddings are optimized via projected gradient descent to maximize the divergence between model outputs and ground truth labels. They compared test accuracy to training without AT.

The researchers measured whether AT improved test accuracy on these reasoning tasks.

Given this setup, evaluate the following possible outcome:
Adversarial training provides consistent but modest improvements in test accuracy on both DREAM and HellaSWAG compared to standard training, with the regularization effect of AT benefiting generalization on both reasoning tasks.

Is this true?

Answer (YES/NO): NO